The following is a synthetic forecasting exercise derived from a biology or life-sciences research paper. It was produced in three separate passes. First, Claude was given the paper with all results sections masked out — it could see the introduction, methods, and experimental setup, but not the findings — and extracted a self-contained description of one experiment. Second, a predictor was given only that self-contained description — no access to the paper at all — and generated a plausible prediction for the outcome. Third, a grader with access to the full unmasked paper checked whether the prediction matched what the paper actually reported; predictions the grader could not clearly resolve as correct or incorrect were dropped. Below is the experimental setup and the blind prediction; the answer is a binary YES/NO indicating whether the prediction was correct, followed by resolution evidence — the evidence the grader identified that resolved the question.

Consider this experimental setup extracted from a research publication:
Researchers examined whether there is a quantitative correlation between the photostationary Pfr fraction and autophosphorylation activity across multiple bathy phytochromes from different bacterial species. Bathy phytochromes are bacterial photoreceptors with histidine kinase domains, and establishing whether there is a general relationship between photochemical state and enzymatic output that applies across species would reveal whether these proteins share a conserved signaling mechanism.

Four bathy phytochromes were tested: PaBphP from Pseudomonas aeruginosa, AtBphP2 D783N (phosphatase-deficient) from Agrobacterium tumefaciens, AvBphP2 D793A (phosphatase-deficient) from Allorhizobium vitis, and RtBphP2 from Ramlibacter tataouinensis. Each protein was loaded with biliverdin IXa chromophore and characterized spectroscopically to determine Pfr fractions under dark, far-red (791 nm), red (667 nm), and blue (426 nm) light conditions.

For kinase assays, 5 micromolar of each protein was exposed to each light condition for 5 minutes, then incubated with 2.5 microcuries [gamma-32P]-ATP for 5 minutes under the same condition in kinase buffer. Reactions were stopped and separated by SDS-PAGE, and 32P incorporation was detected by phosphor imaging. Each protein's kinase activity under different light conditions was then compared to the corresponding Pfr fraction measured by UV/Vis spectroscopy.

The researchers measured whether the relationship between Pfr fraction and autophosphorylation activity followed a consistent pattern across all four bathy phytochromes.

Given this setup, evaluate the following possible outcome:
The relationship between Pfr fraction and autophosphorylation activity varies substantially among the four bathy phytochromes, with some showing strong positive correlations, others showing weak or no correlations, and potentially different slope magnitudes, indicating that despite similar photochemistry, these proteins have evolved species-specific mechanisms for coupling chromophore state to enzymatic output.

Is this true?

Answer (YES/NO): NO